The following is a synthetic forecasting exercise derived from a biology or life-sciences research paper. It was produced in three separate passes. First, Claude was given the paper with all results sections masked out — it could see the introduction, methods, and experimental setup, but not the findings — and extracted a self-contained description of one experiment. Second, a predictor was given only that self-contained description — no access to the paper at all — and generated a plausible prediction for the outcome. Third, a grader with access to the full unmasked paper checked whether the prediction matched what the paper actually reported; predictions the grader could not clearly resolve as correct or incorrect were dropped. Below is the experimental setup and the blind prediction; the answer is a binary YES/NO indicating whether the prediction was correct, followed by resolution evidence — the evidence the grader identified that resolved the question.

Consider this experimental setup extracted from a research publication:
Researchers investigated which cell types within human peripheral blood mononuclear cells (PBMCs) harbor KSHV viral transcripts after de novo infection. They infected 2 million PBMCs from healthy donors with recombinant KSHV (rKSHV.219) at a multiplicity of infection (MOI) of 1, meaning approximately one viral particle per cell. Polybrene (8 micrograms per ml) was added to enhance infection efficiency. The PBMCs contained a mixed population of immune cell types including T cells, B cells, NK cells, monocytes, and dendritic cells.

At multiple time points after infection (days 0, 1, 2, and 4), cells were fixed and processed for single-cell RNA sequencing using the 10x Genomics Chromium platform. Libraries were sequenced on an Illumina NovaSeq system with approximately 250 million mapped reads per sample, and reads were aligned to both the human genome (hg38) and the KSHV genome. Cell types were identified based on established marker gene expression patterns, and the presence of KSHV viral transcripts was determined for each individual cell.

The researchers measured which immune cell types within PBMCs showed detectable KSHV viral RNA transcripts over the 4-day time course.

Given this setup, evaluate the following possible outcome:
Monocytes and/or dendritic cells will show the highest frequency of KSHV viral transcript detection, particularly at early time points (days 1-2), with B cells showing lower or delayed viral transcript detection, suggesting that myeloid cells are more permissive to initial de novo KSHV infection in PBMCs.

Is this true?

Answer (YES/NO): YES